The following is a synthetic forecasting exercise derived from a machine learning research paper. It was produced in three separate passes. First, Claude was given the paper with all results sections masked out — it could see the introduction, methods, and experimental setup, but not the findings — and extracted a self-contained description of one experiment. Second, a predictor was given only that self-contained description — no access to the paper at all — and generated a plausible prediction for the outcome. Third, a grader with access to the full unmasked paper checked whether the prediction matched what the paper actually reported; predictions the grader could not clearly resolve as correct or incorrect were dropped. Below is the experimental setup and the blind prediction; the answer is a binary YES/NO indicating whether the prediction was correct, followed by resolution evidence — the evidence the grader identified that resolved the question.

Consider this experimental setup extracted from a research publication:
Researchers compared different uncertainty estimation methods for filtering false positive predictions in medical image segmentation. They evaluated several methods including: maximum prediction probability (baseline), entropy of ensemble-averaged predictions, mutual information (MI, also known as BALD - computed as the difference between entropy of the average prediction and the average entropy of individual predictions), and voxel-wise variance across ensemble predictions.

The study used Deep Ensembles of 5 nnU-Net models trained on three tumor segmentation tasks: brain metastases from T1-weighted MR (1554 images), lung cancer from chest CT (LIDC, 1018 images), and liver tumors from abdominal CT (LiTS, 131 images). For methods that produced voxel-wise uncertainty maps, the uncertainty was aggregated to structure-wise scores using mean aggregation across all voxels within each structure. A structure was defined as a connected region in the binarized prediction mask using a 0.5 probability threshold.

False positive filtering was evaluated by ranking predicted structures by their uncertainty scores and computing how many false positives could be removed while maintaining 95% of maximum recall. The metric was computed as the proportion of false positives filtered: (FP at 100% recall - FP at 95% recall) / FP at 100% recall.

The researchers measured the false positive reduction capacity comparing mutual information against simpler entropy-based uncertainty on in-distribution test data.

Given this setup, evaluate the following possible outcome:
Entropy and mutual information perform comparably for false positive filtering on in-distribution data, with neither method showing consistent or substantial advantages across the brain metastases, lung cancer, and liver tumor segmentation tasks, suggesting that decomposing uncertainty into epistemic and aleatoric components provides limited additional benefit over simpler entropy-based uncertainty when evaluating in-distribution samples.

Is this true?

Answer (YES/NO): YES